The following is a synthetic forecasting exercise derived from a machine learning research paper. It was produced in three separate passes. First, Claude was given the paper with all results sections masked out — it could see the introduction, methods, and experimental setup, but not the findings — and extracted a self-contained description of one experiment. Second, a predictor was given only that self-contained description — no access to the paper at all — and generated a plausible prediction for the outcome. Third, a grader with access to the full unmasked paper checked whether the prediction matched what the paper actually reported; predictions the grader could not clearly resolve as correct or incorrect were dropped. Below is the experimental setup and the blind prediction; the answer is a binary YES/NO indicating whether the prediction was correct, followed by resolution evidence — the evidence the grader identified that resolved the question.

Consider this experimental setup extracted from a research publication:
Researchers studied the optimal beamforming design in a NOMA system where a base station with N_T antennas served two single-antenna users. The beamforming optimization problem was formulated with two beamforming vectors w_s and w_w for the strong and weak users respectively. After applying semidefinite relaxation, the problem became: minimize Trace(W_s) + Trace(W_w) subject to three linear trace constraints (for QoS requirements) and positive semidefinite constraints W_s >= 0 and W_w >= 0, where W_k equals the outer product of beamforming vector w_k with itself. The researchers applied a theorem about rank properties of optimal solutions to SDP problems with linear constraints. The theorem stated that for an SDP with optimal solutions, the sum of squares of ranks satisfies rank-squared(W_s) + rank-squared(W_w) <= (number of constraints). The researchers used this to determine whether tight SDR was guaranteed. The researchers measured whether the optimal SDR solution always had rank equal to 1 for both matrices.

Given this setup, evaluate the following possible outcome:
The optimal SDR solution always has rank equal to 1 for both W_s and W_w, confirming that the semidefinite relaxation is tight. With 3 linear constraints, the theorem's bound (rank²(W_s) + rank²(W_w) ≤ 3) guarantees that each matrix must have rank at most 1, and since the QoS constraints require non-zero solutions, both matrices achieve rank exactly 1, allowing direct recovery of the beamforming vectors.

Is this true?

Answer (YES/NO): YES